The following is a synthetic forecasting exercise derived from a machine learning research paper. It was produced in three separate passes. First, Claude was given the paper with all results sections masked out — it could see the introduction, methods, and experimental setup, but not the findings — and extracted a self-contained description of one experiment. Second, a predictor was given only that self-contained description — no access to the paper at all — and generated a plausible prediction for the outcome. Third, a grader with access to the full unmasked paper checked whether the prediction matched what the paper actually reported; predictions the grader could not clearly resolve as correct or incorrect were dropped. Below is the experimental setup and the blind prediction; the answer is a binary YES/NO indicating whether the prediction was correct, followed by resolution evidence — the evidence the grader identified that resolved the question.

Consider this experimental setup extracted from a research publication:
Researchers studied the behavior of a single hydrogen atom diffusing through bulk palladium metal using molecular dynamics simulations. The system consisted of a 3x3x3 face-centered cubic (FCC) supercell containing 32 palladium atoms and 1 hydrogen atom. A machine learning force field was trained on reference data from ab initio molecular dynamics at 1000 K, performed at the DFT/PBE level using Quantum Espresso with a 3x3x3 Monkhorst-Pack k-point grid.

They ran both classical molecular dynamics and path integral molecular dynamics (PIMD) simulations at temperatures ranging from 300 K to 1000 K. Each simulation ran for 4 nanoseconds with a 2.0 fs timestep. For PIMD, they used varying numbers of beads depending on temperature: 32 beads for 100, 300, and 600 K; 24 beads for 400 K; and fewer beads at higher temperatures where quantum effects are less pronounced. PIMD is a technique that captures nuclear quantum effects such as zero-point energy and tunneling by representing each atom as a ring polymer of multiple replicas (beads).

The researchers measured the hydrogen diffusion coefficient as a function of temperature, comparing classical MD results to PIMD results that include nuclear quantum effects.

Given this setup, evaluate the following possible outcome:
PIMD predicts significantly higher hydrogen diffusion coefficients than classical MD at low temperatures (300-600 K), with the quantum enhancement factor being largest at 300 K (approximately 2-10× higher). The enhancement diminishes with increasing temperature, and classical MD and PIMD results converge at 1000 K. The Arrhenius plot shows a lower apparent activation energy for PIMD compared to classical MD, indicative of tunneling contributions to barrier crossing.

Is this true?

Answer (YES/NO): NO